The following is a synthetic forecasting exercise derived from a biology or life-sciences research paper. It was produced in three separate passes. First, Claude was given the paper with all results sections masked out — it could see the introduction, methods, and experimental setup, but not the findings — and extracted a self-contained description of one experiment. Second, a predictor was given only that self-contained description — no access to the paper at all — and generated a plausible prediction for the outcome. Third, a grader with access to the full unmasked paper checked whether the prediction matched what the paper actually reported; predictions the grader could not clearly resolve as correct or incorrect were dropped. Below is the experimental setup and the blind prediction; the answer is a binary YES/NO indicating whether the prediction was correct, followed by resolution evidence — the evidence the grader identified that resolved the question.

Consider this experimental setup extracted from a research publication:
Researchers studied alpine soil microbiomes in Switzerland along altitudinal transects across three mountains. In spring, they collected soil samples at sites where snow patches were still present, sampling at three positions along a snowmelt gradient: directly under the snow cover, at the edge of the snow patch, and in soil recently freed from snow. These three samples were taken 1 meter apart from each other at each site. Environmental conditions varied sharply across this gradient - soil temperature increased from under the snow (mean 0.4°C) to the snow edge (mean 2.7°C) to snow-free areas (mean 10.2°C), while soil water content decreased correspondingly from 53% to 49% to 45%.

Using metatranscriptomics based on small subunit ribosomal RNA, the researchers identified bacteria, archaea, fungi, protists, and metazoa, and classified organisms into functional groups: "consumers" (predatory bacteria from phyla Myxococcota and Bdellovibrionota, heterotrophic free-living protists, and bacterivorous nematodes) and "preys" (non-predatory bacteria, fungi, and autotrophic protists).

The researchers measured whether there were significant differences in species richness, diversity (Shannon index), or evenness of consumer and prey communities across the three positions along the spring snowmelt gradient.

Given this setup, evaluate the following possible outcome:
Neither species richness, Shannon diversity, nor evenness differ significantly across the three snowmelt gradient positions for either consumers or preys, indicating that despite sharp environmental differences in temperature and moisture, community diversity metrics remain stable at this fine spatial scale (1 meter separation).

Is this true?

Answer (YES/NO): YES